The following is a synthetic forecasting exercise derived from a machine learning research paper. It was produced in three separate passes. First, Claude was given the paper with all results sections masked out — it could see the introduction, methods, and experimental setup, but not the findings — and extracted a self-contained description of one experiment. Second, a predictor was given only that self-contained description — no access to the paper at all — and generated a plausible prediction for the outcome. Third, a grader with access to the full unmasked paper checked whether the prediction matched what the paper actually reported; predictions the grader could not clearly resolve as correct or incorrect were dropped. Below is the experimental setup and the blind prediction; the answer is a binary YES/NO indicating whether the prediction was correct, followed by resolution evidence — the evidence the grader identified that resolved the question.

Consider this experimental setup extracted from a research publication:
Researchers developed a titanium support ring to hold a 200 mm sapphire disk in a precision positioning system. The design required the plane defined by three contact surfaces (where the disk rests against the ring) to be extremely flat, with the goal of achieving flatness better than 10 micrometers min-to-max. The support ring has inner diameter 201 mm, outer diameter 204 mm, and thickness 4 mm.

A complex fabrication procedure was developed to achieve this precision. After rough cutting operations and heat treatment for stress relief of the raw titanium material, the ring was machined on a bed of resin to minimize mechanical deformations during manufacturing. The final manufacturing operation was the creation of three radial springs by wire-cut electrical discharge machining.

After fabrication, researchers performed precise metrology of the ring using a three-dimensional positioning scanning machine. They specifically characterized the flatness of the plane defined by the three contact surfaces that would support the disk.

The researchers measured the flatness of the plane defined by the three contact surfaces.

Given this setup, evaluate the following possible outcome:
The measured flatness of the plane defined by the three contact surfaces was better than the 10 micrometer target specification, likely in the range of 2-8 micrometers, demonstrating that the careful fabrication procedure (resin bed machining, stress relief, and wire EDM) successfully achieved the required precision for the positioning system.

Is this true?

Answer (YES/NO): YES